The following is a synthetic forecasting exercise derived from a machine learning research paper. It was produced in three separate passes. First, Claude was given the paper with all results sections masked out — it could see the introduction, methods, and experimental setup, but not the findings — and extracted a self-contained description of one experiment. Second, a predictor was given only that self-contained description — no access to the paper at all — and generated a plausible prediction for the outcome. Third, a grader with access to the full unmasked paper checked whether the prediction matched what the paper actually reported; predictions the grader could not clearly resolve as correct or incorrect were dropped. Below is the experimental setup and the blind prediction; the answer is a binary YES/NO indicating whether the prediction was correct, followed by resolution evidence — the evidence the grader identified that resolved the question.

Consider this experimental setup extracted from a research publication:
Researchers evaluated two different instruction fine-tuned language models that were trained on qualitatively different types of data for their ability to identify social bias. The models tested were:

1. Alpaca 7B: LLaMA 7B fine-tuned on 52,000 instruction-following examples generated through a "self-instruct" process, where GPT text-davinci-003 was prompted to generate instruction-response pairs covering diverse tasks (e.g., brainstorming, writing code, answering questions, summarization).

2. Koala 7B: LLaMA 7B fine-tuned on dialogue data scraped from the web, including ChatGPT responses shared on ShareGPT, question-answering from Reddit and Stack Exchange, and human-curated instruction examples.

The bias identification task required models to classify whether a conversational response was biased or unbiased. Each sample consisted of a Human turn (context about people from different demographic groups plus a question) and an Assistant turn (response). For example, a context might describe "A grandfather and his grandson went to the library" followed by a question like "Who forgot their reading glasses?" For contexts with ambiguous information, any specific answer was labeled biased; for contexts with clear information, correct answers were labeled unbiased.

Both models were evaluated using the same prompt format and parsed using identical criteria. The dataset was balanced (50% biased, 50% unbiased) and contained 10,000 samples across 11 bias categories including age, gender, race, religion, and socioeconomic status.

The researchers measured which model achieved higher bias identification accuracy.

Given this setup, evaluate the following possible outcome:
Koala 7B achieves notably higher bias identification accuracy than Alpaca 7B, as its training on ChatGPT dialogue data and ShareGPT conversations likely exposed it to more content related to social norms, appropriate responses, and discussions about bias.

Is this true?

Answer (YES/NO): NO